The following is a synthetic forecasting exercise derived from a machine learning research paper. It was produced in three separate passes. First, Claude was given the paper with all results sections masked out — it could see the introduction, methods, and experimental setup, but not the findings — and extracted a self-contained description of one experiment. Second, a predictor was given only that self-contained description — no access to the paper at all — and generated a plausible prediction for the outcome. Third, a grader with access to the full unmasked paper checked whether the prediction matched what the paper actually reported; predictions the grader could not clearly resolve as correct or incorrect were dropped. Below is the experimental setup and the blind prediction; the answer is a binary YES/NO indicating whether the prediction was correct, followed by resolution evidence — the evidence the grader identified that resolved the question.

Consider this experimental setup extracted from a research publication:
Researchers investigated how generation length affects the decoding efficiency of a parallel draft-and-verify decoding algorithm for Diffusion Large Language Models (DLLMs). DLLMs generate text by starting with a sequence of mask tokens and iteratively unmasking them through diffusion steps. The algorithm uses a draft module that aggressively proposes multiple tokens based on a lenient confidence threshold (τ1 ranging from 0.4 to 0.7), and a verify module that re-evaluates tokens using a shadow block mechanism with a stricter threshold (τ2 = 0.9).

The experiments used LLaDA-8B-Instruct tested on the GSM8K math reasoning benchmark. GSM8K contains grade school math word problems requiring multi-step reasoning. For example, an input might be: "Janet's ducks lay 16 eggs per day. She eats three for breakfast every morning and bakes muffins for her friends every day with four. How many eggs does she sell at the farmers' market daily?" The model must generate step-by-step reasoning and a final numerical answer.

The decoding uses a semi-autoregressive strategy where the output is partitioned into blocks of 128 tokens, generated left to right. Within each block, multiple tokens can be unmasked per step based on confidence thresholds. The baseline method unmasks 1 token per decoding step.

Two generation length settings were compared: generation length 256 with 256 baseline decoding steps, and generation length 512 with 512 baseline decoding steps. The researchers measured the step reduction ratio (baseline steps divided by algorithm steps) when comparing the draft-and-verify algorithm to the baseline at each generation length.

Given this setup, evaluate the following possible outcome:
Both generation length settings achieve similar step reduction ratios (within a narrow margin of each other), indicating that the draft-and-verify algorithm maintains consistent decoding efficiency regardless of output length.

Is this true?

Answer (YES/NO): NO